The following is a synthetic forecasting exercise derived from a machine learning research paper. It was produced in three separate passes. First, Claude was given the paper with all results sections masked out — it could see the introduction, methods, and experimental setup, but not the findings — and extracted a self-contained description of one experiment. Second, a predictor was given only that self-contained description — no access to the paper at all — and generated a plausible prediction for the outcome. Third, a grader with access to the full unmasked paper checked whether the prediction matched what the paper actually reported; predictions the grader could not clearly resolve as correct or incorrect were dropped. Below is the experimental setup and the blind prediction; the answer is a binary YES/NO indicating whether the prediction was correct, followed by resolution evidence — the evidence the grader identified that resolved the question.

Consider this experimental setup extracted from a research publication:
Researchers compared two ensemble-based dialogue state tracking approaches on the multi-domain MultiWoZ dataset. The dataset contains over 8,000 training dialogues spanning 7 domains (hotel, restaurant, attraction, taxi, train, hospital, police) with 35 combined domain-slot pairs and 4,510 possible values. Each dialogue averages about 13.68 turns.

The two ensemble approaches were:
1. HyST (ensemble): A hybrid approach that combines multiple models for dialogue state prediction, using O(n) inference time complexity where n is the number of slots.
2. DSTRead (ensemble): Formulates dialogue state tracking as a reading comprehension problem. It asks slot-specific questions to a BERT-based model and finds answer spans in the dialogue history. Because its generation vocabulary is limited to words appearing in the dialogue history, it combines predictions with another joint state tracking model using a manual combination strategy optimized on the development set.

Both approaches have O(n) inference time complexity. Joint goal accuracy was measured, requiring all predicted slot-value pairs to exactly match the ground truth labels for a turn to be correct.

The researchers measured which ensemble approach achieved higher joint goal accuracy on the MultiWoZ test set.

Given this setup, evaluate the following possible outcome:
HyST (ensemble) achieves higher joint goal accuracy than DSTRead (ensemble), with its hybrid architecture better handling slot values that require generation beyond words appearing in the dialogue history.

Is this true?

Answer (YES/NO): YES